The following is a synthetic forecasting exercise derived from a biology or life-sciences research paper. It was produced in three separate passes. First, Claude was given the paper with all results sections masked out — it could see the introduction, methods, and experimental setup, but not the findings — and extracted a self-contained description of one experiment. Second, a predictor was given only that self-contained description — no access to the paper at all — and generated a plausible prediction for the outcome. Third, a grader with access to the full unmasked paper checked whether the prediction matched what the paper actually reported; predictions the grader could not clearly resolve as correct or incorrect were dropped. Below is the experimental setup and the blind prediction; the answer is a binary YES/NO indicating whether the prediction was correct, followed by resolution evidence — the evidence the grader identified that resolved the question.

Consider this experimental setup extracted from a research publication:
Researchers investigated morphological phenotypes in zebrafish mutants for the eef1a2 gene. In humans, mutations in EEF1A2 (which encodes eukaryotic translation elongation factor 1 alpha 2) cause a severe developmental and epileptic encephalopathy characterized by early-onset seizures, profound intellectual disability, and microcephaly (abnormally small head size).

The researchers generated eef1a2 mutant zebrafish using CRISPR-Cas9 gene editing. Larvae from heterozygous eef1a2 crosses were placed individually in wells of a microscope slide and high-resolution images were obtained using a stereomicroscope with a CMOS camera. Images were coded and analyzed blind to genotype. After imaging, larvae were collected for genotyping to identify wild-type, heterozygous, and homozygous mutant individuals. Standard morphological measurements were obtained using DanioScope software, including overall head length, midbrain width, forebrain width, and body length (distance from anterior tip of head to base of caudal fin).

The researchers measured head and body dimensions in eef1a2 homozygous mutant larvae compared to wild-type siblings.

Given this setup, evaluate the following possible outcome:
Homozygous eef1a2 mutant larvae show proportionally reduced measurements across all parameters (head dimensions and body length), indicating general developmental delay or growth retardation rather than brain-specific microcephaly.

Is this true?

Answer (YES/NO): NO